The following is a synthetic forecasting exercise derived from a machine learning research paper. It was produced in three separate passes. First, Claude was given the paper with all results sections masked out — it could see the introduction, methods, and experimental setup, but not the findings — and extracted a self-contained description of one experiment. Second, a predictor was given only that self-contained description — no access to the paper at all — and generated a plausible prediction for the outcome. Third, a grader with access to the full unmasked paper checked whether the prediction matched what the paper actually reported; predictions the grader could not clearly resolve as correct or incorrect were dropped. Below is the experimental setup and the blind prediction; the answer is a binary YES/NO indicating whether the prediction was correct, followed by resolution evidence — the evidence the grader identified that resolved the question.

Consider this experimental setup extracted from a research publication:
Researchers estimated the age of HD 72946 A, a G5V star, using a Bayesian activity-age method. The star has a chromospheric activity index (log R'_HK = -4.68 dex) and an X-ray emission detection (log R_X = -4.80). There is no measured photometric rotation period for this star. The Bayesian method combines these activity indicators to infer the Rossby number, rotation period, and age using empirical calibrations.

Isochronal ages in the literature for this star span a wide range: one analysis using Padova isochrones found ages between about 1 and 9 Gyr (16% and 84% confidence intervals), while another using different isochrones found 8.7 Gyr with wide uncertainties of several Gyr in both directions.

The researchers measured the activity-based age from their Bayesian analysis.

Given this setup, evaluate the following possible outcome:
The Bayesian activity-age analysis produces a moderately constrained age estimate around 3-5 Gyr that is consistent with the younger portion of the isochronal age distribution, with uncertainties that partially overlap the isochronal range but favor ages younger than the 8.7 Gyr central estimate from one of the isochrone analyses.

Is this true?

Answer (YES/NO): NO